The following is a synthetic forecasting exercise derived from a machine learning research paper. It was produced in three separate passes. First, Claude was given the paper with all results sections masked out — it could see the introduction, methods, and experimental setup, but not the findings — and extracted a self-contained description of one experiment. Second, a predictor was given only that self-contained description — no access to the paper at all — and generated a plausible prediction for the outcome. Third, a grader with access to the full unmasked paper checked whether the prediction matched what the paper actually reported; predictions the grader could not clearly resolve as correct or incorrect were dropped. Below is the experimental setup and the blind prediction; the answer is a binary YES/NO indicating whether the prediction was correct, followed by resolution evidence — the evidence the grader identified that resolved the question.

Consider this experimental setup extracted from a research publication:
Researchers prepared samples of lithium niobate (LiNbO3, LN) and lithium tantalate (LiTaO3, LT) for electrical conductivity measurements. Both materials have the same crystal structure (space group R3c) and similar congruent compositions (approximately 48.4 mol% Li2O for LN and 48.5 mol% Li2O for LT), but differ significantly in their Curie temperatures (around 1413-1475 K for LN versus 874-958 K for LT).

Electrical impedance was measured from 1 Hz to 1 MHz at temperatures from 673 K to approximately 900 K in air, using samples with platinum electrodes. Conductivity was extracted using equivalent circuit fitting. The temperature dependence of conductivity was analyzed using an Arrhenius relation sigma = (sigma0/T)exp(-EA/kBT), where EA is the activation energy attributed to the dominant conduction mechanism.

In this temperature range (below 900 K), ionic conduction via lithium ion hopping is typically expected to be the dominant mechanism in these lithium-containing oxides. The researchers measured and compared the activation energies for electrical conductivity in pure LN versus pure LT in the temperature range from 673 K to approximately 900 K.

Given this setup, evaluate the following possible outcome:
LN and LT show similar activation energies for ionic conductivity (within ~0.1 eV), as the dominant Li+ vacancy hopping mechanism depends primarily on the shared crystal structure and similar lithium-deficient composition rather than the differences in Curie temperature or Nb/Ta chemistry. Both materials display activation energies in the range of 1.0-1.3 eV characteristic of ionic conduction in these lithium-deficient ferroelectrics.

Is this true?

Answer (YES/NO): YES